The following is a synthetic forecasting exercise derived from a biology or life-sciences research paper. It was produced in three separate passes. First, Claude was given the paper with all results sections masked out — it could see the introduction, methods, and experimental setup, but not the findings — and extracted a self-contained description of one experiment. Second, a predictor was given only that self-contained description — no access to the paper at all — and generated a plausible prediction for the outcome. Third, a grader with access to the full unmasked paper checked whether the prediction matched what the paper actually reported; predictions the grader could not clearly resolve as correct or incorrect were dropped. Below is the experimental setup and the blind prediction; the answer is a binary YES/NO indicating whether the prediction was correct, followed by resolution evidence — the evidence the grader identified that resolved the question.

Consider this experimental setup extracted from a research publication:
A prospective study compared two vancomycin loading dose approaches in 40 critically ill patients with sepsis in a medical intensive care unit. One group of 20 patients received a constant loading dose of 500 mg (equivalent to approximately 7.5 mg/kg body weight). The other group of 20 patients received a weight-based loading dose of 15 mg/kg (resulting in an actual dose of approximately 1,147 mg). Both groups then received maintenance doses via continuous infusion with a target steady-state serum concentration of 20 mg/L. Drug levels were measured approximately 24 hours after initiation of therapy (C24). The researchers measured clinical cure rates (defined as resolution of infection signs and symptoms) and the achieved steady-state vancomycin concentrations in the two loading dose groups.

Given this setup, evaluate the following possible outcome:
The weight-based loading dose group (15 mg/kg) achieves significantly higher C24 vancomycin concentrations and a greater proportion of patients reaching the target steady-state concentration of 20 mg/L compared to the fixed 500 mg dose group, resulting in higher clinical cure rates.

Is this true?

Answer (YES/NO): NO